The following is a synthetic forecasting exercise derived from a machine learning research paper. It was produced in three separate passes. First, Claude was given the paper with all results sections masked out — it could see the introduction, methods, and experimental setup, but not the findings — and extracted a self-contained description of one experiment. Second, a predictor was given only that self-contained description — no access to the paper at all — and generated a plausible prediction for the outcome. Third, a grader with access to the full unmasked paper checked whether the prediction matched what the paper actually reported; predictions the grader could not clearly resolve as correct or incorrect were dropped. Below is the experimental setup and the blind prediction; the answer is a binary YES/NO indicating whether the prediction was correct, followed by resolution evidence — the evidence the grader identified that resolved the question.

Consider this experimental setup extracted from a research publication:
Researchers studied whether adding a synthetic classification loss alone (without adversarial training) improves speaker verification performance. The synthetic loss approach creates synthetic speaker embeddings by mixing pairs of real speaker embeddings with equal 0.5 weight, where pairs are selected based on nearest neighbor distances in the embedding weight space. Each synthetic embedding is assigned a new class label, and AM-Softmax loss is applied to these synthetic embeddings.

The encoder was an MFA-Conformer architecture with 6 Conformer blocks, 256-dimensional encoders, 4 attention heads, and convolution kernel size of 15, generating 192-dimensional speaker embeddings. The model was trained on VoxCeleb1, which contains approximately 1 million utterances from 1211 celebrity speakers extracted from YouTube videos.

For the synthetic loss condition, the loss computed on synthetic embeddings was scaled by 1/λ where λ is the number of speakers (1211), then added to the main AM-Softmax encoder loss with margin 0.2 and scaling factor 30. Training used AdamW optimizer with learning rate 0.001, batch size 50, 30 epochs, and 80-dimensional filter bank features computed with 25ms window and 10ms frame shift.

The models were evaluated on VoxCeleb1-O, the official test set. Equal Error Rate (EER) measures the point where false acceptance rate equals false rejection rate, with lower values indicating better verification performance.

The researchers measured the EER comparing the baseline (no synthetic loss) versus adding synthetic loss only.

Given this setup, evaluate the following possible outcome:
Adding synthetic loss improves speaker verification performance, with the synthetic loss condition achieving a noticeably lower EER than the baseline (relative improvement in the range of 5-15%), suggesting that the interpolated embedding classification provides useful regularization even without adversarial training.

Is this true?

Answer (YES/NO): NO